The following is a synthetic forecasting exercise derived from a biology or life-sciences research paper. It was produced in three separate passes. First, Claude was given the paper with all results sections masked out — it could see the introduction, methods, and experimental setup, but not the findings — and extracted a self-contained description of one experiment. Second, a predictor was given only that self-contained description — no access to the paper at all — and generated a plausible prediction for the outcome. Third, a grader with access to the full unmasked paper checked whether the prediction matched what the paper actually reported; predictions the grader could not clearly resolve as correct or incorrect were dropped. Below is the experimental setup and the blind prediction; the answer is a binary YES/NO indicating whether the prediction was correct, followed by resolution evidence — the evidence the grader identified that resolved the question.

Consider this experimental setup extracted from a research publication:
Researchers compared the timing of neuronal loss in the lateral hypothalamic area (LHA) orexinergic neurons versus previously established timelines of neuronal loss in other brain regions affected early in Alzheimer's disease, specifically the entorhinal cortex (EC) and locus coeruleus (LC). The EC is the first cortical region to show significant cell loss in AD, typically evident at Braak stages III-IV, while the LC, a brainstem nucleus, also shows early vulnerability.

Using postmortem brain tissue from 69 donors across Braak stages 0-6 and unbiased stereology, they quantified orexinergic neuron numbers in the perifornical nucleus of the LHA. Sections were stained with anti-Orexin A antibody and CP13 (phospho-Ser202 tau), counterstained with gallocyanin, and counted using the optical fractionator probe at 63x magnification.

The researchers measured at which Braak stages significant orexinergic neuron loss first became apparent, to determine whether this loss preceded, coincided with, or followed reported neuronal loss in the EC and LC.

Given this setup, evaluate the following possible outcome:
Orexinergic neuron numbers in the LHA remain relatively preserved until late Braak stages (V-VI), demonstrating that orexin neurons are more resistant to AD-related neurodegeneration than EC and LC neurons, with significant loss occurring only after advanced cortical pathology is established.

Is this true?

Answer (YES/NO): NO